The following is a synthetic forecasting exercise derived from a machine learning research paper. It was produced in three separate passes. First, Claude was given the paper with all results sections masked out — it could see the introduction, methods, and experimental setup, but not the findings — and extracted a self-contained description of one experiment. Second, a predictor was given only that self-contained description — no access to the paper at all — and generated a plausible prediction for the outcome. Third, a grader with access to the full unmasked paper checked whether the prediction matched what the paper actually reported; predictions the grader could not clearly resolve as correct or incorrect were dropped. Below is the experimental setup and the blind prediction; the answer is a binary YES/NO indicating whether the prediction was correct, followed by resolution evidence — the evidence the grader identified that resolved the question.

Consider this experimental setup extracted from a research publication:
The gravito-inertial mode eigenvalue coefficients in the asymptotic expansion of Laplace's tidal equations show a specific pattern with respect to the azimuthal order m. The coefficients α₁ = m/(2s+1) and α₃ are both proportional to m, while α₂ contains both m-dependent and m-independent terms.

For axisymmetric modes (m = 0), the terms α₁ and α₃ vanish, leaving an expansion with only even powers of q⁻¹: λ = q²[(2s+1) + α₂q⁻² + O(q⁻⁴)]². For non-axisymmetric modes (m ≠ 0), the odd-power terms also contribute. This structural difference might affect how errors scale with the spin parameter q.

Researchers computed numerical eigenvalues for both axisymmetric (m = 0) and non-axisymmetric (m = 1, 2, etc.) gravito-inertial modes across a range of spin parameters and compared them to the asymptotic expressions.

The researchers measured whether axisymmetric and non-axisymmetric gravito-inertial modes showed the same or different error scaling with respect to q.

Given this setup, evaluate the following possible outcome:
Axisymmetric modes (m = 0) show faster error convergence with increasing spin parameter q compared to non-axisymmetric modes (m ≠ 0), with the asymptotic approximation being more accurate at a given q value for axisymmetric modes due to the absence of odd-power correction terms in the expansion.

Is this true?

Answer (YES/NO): NO